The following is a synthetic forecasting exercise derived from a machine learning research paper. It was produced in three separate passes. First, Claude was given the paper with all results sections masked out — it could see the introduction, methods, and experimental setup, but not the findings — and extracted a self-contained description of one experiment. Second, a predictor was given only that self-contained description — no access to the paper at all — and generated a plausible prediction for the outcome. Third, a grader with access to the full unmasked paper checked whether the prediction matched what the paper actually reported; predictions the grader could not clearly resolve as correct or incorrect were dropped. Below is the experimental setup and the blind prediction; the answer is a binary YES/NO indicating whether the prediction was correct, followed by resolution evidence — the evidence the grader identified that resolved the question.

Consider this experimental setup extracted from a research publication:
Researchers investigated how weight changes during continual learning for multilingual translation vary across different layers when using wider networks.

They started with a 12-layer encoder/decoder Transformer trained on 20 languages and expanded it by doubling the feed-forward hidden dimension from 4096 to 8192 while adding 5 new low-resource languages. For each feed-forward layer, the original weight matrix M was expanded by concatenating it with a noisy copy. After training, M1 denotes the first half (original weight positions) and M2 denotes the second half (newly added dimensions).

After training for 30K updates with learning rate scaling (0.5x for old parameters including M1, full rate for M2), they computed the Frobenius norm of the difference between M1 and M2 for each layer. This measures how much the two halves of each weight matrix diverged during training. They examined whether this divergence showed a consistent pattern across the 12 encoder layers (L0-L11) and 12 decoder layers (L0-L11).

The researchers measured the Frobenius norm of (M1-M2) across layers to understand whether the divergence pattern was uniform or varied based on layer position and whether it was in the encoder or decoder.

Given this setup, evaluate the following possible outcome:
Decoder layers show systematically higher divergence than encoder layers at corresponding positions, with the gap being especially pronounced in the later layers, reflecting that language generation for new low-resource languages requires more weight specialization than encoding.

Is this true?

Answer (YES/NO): NO